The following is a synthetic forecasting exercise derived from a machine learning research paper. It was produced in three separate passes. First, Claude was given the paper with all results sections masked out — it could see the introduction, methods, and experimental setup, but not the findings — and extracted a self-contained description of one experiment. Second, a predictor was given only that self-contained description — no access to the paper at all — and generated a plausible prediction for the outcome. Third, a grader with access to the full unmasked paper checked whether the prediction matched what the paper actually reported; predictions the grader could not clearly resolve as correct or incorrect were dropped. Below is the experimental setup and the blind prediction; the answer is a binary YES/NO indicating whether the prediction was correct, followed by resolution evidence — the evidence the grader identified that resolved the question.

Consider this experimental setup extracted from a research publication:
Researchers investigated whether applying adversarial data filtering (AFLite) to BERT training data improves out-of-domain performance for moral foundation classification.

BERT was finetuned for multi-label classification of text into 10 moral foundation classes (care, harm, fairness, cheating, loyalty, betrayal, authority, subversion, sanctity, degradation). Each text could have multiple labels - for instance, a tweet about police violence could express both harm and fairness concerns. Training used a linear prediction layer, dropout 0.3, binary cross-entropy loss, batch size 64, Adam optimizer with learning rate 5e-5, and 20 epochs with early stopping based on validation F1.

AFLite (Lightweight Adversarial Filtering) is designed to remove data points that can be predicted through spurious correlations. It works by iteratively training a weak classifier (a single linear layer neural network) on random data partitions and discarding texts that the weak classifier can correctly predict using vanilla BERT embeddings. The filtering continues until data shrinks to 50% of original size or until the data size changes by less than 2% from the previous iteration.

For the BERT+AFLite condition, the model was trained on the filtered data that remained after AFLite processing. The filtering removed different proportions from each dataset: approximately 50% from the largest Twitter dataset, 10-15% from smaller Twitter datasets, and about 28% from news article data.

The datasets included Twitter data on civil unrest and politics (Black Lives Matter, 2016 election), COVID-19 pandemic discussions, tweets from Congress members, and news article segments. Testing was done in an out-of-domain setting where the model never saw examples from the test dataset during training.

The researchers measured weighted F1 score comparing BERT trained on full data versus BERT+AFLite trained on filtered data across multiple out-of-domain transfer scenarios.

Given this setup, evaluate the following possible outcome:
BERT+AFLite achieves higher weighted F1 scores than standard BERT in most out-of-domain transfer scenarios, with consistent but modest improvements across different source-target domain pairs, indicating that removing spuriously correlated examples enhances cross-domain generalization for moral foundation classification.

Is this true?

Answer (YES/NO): NO